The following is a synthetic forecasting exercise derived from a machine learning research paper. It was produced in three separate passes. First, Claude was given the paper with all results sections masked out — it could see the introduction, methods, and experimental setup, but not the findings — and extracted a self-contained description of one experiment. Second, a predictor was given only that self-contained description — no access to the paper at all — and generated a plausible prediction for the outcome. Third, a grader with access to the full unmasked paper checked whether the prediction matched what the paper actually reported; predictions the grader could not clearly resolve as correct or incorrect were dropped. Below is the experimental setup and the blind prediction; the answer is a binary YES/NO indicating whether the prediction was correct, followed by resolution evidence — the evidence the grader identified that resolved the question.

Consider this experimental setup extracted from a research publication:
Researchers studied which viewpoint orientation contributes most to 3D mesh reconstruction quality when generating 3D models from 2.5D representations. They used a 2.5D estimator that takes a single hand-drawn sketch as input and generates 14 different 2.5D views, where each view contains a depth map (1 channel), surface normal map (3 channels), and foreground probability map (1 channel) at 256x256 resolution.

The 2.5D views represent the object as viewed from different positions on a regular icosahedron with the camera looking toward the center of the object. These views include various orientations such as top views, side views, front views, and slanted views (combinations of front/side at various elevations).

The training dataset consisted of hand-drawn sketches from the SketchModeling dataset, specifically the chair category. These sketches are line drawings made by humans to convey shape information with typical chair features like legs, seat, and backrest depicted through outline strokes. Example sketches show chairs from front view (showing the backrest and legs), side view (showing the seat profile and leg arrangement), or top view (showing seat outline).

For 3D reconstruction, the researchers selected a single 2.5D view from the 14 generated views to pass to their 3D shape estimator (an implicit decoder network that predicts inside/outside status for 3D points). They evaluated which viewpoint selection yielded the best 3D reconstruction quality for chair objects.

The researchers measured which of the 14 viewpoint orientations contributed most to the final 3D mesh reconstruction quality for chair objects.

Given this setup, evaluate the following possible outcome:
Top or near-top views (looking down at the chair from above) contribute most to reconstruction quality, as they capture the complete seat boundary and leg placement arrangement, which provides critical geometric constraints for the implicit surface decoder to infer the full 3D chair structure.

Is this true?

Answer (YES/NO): NO